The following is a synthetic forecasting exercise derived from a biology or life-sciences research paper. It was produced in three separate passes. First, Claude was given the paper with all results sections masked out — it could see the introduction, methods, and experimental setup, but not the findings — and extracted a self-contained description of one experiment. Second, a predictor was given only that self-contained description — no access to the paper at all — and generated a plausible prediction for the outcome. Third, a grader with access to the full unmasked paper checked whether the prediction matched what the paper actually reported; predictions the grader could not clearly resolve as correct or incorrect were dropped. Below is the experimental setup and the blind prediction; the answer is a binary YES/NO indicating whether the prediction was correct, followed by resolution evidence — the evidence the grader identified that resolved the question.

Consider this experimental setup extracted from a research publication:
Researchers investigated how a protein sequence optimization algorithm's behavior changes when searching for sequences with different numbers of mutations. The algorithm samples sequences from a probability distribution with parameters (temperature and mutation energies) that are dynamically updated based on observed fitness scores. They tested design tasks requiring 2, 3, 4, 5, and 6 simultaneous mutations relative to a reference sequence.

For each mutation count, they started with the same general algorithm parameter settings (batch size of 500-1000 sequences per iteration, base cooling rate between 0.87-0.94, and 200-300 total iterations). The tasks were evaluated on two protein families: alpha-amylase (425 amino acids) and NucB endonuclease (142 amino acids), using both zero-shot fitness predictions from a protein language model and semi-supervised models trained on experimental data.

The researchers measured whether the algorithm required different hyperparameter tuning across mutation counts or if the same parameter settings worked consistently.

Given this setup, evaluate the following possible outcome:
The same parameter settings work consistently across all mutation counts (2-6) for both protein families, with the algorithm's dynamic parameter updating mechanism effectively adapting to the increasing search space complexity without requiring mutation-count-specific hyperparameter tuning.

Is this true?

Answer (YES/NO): YES